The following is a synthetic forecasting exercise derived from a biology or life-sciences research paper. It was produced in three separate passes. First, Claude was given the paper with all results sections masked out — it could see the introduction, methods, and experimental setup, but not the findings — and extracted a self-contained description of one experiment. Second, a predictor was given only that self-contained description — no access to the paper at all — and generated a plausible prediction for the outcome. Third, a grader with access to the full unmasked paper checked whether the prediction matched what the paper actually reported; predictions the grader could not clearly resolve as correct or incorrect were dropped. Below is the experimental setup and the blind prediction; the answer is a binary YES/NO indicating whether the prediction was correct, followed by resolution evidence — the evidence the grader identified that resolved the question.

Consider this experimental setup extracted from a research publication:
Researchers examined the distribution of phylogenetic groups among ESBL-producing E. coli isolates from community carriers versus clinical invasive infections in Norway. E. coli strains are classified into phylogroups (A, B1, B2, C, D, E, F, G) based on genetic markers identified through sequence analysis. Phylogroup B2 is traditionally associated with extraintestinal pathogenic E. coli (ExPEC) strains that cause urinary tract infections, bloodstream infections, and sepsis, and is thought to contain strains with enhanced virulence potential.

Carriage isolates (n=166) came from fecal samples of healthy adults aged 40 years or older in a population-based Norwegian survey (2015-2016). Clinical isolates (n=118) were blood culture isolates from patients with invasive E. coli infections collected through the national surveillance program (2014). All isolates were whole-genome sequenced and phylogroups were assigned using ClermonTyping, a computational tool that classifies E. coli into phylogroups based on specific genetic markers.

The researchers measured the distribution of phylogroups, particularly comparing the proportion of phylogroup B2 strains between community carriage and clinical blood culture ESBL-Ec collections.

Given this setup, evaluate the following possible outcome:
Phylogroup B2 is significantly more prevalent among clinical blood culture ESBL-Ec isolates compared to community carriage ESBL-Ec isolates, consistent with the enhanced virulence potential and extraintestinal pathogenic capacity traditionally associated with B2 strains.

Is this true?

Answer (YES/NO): YES